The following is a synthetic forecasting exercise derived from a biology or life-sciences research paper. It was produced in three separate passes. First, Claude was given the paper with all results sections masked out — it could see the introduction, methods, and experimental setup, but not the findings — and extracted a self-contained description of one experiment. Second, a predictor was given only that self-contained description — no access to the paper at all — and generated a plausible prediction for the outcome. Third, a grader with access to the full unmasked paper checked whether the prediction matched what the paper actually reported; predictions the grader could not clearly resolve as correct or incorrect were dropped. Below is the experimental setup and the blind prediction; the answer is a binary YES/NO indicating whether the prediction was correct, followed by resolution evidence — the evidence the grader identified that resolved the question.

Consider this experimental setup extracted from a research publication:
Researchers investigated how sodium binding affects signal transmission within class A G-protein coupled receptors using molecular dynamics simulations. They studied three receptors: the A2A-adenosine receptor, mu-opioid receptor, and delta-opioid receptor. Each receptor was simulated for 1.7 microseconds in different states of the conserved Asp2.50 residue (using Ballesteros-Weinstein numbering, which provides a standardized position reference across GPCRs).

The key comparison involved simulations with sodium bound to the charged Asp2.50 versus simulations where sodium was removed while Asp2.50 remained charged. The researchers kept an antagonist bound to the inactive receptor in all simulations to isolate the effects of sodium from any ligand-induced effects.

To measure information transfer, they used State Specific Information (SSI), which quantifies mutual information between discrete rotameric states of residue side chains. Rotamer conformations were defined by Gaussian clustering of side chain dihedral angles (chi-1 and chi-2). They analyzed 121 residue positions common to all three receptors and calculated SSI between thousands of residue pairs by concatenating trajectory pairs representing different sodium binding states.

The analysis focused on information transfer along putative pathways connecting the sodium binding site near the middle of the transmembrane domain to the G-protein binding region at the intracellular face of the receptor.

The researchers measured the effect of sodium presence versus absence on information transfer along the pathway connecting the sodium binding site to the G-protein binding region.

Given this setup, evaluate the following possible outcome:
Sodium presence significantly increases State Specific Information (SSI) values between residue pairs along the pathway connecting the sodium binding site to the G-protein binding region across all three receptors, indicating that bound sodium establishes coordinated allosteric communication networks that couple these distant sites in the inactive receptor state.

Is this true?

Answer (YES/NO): NO